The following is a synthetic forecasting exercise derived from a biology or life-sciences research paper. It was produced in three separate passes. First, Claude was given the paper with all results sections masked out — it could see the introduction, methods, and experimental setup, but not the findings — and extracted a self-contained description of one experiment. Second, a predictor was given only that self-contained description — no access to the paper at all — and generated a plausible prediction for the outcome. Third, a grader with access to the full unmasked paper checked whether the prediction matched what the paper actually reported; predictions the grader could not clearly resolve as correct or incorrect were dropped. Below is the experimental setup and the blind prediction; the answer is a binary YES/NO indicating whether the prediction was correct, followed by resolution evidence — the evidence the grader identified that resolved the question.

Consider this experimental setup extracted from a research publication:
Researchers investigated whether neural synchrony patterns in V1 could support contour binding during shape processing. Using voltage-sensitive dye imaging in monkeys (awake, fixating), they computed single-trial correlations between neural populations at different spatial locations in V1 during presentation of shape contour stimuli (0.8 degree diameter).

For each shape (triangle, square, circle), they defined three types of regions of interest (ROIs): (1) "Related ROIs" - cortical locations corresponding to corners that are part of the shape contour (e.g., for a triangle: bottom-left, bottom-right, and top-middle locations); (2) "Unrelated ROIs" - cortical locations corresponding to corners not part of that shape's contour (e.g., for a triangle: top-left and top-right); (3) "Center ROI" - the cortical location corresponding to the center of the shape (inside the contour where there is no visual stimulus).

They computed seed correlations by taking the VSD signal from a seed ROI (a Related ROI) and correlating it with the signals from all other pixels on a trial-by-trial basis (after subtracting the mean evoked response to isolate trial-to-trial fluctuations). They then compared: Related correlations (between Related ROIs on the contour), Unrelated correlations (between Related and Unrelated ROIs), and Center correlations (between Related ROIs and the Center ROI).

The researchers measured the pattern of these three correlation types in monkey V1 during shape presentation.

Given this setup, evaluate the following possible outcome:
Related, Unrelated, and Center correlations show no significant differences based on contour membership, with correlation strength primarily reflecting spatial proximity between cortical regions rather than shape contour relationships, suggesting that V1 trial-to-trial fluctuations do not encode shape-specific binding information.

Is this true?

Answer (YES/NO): NO